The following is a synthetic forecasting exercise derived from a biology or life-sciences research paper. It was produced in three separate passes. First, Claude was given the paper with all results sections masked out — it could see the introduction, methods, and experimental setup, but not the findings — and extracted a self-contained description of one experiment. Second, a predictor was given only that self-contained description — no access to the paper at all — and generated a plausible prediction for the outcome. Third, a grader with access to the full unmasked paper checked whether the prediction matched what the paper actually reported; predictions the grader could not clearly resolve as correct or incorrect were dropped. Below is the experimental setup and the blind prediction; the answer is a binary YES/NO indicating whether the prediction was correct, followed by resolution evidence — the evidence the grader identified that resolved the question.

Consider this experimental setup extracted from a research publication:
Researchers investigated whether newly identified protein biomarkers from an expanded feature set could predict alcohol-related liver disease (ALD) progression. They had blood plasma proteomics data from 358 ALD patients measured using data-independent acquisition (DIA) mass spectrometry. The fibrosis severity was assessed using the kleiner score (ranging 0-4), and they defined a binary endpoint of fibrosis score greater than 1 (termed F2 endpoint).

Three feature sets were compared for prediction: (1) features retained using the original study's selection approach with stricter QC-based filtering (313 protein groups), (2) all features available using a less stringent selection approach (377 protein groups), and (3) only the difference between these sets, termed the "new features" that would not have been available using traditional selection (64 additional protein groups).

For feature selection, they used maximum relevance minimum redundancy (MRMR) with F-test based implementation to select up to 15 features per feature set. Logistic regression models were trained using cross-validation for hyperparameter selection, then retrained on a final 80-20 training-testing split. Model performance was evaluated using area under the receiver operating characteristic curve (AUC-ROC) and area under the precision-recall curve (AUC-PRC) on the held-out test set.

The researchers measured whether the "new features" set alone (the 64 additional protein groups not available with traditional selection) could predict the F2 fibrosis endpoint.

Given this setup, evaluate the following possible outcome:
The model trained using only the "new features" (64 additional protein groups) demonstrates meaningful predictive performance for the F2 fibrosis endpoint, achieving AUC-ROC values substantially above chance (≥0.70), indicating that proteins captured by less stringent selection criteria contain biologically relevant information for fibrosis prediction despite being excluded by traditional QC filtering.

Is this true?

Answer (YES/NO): YES